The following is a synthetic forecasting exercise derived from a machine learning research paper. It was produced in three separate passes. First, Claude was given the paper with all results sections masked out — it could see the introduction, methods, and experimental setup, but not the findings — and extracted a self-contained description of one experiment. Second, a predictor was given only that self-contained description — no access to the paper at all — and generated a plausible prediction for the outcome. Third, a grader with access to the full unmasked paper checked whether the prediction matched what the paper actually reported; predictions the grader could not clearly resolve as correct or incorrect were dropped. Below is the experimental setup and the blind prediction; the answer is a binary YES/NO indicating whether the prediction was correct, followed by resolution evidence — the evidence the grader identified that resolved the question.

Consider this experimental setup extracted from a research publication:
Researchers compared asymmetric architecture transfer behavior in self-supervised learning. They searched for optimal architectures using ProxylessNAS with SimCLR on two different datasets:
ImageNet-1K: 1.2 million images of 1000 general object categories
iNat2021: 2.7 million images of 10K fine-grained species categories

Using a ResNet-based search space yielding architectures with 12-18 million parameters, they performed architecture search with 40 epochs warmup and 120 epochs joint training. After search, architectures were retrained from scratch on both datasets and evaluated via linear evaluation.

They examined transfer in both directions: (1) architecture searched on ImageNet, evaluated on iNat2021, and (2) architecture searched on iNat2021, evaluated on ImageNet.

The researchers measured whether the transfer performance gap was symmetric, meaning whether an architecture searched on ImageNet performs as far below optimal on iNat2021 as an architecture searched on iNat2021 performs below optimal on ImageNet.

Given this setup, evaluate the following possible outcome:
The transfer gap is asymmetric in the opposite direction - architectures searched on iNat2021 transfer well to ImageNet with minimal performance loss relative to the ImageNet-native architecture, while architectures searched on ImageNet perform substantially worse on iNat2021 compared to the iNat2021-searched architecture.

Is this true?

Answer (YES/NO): YES